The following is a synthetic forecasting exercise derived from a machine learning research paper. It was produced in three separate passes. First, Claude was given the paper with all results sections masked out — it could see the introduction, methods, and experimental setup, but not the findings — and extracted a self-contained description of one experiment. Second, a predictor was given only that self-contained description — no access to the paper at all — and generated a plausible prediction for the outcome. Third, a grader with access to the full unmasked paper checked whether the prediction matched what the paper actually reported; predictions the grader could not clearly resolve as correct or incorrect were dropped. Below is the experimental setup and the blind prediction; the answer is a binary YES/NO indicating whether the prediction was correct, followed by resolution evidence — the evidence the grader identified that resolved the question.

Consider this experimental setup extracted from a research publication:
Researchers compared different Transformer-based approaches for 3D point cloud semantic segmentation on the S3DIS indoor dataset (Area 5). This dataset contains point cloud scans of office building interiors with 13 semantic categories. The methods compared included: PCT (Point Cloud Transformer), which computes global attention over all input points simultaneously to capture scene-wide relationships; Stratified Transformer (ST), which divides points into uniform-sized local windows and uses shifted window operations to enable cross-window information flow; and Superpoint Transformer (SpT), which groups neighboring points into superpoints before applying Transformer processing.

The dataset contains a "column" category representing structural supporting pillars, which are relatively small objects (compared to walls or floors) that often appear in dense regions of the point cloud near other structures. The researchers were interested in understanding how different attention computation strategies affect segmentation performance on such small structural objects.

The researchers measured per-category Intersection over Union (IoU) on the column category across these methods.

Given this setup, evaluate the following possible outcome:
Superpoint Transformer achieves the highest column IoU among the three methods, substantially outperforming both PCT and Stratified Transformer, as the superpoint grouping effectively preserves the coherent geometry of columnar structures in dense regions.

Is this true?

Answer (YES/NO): NO